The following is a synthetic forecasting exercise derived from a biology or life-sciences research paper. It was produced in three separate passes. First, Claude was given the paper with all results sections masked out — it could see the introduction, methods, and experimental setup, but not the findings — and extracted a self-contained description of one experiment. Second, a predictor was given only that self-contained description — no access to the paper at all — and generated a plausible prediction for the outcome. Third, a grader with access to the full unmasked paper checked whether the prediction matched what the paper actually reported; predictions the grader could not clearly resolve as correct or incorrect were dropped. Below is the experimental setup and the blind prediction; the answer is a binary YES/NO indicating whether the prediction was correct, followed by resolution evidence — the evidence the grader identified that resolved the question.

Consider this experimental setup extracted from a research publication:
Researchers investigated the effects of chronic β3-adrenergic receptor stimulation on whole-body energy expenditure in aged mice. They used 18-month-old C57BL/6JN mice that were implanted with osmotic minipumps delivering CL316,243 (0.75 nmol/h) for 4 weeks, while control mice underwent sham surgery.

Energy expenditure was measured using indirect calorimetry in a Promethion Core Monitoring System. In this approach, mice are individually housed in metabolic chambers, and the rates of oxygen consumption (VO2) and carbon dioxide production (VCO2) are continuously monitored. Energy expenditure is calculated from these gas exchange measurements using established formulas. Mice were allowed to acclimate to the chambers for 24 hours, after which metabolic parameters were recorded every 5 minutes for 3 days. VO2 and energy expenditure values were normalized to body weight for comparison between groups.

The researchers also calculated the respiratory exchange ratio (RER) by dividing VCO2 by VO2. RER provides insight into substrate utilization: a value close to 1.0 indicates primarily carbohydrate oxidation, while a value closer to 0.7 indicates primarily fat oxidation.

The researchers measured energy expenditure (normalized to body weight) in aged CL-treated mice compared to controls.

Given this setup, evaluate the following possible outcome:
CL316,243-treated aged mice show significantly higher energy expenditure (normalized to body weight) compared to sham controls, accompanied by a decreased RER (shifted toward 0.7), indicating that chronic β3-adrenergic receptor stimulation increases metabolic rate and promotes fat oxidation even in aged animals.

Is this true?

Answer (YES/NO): NO